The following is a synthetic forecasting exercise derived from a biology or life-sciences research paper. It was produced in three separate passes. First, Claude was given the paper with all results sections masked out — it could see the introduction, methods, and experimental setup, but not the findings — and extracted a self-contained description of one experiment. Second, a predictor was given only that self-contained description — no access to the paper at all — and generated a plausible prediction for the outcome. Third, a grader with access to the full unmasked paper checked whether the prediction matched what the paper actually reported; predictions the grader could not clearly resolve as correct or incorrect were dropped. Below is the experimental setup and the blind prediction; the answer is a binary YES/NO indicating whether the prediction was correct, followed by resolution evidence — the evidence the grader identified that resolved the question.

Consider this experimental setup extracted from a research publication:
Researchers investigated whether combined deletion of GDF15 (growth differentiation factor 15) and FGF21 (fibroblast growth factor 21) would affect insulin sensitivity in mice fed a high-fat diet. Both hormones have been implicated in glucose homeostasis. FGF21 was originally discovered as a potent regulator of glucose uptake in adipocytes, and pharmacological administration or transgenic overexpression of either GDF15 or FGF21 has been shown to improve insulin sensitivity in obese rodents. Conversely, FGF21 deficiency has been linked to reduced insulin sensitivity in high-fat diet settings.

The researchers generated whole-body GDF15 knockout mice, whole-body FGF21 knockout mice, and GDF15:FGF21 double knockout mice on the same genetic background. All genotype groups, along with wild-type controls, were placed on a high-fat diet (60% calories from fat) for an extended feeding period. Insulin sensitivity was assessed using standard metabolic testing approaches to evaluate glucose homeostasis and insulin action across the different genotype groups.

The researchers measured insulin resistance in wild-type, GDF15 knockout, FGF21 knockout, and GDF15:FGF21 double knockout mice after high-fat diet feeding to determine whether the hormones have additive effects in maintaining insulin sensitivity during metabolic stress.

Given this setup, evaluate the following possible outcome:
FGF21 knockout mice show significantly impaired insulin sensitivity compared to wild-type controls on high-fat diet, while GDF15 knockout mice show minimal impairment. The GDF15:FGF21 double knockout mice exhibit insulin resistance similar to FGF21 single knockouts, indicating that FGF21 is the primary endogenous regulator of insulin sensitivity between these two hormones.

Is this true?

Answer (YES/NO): NO